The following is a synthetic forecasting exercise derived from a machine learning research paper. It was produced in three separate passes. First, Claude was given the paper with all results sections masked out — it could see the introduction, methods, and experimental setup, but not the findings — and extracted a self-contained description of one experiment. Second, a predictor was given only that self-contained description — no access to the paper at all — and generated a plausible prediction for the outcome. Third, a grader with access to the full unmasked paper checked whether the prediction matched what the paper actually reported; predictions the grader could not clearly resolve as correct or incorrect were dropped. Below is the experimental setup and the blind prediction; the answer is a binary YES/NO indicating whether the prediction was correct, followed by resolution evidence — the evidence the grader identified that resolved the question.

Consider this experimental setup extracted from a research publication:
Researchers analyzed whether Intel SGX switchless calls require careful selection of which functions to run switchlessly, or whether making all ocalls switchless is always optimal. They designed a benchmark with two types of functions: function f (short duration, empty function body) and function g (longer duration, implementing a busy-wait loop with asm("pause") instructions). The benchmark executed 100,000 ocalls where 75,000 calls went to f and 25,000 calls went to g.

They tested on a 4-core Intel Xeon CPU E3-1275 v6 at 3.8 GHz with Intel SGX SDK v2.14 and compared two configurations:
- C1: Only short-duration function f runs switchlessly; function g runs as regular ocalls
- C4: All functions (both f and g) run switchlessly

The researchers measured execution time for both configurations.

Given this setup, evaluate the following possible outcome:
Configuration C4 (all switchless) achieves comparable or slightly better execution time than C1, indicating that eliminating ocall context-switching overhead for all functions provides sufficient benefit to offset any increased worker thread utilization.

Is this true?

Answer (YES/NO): NO